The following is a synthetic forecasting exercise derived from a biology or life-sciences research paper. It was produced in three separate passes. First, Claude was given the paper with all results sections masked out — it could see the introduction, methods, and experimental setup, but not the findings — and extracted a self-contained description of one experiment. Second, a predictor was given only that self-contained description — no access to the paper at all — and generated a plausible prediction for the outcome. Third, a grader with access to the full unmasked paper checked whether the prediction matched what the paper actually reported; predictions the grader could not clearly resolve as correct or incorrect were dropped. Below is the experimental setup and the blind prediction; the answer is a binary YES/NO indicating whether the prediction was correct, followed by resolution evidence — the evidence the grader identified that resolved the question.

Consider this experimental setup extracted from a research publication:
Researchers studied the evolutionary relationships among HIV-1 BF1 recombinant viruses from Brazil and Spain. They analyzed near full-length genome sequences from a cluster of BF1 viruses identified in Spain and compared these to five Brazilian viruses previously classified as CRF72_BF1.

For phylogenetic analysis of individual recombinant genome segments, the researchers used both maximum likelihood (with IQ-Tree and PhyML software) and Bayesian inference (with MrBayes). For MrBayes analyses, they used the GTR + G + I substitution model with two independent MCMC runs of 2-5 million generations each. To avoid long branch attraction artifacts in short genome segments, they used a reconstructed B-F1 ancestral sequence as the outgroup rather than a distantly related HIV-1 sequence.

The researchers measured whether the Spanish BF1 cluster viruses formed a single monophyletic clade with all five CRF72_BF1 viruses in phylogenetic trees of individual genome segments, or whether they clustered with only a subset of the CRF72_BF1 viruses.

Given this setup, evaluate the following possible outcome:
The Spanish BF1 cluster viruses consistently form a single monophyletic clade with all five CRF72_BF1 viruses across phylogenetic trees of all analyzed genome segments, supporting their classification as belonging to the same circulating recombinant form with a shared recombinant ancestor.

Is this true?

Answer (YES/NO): NO